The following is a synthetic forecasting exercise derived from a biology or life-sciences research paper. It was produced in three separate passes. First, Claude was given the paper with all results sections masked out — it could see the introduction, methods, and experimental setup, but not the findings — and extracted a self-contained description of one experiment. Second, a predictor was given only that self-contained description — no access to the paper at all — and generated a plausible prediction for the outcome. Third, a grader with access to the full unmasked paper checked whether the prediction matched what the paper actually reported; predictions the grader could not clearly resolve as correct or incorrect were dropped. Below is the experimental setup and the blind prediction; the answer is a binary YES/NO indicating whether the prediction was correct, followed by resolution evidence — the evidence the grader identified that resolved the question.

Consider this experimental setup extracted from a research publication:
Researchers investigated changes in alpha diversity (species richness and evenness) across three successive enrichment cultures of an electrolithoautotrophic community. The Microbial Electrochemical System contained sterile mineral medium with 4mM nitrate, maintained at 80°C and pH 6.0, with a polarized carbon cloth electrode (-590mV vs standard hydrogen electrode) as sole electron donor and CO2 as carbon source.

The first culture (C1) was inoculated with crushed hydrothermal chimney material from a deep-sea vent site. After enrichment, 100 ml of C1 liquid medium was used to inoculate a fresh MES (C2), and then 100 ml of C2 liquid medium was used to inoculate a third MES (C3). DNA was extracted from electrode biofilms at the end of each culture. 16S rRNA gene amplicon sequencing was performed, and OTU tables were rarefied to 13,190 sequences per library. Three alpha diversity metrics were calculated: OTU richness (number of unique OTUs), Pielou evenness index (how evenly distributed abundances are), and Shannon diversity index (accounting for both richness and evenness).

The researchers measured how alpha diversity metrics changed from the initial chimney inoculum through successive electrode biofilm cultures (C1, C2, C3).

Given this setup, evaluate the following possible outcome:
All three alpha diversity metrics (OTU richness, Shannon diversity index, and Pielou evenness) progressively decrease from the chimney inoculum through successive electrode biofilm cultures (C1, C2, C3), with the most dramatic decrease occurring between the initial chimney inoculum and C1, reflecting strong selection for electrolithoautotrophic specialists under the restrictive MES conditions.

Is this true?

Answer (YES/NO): NO